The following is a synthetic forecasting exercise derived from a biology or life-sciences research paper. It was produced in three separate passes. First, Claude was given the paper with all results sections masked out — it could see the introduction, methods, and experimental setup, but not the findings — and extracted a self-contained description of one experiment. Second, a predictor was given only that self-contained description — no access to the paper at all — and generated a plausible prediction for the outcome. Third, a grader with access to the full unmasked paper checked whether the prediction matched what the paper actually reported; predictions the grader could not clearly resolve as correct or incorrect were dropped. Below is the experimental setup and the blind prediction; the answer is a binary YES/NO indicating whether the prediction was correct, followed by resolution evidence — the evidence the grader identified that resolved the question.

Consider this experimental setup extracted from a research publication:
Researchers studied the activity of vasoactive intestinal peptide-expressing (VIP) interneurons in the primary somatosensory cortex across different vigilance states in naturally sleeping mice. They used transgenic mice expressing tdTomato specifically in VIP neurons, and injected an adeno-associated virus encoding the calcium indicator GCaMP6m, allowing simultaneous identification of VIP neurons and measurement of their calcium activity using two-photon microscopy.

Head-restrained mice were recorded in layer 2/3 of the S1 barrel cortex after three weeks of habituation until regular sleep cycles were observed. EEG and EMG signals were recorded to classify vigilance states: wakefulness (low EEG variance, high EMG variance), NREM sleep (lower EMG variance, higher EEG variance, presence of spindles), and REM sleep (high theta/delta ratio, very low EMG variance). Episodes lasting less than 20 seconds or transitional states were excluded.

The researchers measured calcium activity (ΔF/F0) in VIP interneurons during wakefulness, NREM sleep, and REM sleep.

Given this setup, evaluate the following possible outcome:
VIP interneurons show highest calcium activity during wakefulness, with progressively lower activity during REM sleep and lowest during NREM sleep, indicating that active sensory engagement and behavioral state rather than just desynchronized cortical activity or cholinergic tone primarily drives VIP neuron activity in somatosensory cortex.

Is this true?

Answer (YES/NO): NO